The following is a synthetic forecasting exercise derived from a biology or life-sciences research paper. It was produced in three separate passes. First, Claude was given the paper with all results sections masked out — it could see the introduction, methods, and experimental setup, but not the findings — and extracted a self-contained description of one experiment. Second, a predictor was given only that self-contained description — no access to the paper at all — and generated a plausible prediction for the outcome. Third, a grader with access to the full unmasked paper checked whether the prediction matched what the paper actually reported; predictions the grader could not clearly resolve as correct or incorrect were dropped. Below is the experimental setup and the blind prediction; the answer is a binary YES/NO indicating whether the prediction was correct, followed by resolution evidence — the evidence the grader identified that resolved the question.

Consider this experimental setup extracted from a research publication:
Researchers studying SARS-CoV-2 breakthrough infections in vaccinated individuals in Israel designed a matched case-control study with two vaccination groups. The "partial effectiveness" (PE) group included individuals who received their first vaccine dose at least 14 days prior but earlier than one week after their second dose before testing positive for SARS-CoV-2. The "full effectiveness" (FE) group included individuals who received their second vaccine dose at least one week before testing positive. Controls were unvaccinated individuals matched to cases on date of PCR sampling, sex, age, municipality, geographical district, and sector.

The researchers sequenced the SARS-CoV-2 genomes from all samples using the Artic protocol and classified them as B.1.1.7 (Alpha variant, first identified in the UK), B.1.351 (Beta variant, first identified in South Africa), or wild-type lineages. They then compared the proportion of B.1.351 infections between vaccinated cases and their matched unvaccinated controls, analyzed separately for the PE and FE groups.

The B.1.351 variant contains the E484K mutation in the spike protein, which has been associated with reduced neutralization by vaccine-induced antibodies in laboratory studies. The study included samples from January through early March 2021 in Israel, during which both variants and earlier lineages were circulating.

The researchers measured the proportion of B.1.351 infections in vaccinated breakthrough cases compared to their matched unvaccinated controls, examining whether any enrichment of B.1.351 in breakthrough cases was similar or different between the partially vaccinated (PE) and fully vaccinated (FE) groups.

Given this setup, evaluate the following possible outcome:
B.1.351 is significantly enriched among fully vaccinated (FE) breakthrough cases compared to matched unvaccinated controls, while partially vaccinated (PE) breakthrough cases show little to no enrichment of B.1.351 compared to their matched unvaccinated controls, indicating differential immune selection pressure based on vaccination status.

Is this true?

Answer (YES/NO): YES